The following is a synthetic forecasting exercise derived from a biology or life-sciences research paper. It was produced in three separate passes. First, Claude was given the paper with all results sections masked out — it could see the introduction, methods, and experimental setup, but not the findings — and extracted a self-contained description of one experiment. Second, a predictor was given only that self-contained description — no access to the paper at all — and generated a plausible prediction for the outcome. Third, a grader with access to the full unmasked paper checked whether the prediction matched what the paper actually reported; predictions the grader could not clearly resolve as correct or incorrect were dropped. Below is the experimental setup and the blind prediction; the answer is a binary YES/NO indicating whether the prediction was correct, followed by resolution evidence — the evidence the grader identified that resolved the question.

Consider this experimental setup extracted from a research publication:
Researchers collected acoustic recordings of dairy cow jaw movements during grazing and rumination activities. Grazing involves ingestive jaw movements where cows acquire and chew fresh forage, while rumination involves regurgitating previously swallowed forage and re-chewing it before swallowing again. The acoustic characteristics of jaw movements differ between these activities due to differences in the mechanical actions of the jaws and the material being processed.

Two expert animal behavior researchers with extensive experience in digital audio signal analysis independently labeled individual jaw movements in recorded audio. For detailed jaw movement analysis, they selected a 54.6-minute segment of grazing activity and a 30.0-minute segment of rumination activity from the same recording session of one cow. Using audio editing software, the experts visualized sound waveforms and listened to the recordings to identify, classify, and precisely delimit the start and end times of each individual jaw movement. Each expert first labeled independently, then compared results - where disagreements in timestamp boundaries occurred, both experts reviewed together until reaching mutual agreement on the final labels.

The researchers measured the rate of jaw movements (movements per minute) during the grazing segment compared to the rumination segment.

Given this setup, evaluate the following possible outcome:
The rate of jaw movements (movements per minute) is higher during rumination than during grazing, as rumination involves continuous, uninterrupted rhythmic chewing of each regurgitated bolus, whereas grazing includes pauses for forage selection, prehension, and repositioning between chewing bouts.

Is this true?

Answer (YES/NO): NO